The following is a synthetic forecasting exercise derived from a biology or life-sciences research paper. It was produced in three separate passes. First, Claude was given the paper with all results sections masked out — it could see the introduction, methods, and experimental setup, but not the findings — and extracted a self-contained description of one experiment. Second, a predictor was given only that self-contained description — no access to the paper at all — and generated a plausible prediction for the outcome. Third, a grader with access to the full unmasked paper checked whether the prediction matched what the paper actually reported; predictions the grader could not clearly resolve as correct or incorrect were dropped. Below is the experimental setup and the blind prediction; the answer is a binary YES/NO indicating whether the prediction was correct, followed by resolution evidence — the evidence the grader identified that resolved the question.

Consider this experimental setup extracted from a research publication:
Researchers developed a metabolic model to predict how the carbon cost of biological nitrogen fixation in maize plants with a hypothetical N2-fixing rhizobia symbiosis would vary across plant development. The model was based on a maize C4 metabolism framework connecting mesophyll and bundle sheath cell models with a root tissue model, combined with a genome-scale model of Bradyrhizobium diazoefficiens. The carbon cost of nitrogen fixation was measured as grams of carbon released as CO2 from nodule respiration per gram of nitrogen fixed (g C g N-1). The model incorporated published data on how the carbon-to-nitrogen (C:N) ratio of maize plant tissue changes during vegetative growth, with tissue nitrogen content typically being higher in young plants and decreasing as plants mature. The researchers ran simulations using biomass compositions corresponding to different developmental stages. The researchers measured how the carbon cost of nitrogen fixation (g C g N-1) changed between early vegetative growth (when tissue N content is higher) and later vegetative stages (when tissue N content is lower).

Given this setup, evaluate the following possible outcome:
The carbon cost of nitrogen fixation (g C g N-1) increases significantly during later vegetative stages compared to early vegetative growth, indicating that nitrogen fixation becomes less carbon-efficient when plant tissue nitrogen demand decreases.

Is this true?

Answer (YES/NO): YES